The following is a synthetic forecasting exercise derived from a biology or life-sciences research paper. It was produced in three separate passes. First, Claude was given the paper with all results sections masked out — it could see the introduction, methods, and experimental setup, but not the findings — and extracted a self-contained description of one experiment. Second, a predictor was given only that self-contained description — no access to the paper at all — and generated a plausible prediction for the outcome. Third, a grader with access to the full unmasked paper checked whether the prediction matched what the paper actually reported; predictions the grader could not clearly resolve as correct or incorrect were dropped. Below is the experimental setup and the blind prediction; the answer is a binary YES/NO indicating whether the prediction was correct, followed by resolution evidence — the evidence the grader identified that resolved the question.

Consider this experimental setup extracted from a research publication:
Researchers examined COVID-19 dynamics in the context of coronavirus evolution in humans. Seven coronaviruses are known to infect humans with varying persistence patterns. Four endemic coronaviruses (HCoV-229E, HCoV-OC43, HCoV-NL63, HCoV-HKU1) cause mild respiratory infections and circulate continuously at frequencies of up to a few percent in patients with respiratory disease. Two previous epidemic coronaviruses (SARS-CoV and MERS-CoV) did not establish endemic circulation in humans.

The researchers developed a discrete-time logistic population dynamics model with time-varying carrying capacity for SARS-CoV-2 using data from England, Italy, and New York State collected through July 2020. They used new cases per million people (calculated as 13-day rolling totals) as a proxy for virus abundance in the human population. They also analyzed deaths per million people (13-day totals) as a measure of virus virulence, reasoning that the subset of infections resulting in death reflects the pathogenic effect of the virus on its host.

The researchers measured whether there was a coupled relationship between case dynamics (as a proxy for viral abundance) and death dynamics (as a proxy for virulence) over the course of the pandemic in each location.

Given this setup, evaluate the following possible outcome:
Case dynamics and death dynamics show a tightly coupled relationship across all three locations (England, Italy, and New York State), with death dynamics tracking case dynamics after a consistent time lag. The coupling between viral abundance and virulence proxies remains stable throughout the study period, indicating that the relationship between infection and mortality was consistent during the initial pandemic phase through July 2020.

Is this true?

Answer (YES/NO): NO